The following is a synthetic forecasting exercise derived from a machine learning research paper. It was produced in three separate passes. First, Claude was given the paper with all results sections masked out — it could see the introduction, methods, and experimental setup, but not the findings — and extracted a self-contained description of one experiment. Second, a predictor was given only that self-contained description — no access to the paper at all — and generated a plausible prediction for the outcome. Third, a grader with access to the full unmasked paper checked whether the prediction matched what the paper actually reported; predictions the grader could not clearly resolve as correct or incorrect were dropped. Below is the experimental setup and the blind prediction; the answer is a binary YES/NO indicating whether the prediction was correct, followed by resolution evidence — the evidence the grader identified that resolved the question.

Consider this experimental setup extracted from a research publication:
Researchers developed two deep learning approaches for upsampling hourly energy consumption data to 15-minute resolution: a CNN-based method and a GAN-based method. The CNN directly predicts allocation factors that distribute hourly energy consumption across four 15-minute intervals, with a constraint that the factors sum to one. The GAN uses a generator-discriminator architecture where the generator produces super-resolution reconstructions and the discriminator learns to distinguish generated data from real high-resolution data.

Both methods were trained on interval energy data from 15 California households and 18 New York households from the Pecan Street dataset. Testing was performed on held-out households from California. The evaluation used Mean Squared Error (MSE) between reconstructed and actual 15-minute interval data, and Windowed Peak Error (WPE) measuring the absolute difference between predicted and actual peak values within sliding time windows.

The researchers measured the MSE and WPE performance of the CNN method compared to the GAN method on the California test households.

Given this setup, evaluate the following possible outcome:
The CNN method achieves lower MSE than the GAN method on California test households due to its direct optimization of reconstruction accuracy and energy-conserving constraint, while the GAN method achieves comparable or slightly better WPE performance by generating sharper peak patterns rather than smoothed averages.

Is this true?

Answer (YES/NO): NO